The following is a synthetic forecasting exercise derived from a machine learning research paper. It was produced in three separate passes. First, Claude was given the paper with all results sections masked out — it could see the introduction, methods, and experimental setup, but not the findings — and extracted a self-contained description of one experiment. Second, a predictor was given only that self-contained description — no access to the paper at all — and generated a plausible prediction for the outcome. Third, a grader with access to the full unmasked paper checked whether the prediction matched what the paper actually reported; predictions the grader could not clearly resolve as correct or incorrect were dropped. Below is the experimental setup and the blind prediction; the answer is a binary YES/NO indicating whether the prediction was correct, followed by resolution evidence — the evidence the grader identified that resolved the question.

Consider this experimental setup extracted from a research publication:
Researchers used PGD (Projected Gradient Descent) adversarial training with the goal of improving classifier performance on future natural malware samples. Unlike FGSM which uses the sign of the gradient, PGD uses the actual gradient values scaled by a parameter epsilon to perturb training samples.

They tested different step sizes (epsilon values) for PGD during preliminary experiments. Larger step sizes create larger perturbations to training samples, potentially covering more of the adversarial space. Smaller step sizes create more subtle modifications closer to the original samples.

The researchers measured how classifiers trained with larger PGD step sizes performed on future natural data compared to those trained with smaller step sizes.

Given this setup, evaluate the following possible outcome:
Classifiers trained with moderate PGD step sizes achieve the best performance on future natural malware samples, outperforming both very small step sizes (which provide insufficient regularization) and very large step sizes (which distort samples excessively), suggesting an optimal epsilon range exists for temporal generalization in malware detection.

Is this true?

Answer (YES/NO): NO